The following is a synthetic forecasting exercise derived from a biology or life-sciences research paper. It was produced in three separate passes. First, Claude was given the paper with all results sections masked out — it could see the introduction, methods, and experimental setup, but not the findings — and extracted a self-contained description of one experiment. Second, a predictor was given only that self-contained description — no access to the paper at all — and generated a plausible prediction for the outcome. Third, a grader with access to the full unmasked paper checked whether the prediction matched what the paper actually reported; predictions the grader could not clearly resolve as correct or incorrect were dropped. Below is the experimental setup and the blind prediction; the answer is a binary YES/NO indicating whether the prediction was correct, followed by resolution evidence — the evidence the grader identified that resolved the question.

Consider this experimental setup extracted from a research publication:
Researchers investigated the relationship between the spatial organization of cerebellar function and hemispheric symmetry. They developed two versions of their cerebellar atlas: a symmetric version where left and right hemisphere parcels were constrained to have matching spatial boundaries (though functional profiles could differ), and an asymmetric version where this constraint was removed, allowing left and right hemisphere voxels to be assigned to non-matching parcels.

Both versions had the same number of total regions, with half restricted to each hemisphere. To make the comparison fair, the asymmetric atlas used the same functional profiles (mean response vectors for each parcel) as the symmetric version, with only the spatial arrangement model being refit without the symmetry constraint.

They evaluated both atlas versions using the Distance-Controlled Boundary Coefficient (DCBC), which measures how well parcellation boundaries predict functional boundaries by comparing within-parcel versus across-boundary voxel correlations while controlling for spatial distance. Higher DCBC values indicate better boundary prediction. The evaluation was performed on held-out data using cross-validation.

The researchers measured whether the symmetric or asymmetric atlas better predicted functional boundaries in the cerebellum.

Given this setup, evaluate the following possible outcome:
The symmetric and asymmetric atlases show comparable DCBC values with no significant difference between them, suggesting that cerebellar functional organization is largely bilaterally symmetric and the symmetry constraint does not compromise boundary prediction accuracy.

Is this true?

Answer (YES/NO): NO